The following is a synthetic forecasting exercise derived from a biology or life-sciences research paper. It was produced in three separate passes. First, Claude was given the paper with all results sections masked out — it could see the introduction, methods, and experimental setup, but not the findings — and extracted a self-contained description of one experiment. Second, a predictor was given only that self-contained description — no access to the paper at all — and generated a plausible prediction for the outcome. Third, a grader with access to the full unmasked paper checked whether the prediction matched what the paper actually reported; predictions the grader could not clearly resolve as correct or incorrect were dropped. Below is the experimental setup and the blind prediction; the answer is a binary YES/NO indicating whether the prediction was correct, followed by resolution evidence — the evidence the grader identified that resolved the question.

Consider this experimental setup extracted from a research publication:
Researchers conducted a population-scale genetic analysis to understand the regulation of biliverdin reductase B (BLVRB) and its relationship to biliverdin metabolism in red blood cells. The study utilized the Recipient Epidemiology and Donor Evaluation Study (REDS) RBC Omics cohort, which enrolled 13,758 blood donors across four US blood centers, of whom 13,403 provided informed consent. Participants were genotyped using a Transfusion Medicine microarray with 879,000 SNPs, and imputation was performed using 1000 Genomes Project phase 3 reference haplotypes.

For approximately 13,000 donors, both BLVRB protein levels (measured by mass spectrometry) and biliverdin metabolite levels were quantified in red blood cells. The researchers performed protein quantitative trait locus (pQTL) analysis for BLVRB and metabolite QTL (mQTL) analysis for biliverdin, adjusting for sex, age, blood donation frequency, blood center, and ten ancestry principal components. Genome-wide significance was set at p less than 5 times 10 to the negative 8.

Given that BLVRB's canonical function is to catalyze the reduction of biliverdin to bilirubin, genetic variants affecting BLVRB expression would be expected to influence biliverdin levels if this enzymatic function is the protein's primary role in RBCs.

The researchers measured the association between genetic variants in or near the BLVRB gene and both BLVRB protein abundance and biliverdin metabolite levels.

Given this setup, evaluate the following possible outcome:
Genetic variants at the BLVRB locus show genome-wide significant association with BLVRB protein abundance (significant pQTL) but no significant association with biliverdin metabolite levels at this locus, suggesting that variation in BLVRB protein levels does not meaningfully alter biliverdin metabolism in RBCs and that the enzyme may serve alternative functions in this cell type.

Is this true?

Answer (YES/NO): YES